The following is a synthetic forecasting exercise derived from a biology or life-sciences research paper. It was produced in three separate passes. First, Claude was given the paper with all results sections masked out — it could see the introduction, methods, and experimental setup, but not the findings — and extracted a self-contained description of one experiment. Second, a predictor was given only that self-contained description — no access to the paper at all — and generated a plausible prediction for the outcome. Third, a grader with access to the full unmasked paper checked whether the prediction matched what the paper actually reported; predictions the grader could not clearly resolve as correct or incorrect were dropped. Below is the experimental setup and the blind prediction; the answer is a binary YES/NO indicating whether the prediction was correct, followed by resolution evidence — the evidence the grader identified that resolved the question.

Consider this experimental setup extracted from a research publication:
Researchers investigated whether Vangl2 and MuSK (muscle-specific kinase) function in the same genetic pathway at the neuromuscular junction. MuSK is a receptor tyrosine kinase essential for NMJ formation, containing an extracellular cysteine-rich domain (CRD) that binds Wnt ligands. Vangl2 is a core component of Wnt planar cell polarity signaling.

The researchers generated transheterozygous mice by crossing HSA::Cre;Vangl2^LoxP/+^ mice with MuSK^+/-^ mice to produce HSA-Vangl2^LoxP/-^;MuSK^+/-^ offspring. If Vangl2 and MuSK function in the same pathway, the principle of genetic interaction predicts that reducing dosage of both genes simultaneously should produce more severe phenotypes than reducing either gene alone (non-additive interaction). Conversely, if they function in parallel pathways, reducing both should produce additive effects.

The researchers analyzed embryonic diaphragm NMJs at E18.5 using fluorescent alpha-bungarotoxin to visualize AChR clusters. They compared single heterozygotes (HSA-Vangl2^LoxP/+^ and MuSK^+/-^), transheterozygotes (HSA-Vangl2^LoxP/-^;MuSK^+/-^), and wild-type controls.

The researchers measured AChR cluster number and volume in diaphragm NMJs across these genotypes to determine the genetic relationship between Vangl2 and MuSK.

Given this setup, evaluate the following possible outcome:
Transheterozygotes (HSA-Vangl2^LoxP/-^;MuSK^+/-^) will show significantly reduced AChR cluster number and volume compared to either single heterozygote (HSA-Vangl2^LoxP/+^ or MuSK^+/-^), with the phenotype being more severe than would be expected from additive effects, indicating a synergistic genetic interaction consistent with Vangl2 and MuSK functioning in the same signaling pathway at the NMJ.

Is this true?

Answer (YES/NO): NO